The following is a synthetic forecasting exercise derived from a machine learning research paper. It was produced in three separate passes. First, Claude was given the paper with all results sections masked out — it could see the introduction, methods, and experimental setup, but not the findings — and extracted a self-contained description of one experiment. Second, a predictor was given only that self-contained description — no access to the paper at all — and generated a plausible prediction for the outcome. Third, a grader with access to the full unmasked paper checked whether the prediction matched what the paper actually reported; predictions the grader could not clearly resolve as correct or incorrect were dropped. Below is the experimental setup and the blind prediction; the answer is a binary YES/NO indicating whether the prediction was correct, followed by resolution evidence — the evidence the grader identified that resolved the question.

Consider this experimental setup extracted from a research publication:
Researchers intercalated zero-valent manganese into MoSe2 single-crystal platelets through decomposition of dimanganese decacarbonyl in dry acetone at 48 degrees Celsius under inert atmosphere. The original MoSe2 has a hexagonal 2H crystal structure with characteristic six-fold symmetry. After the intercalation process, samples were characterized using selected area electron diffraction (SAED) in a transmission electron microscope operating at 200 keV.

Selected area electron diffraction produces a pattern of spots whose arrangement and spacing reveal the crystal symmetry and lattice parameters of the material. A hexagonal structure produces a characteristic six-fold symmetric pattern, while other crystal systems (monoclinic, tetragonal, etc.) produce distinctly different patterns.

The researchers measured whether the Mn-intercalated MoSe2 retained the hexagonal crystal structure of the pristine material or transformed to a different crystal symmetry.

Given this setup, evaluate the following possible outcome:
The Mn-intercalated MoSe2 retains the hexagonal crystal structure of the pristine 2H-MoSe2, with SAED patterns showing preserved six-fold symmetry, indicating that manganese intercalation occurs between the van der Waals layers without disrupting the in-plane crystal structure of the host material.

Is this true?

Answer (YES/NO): YES